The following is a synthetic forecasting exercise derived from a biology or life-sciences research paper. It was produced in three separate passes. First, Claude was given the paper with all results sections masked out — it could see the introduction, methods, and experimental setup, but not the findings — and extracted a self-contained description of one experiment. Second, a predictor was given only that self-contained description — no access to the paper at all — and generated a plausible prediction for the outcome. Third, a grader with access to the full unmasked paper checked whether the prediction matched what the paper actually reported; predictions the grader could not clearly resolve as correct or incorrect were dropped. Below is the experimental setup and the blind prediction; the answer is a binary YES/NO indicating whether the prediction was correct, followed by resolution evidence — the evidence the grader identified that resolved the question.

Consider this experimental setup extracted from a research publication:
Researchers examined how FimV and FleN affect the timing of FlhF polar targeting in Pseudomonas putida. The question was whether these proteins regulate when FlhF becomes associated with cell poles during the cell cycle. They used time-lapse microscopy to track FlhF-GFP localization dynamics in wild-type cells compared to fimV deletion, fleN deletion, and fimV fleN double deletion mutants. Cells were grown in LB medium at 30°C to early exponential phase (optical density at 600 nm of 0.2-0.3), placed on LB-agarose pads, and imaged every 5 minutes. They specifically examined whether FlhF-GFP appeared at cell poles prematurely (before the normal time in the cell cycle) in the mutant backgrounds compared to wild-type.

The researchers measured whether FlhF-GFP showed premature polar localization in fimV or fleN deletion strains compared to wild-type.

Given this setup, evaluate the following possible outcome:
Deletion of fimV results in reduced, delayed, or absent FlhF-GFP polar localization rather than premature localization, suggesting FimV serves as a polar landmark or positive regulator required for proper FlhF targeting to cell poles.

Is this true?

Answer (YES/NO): NO